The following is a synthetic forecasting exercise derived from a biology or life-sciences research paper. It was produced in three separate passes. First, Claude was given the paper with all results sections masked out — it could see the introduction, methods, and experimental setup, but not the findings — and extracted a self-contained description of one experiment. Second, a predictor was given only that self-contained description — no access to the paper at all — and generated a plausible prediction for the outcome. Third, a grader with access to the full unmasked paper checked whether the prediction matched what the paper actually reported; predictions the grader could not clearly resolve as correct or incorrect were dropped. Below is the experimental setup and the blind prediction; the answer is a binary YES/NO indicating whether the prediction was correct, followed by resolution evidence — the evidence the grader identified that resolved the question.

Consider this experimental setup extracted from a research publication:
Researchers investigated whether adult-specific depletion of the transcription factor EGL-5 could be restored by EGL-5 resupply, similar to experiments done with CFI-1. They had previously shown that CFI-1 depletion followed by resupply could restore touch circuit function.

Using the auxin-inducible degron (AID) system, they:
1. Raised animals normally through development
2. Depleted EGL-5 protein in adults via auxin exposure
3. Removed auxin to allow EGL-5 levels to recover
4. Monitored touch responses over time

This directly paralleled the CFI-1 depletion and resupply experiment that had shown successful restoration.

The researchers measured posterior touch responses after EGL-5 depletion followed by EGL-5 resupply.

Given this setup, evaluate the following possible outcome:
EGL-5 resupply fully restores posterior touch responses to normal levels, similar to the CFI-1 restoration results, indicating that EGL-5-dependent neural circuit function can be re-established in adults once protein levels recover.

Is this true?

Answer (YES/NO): NO